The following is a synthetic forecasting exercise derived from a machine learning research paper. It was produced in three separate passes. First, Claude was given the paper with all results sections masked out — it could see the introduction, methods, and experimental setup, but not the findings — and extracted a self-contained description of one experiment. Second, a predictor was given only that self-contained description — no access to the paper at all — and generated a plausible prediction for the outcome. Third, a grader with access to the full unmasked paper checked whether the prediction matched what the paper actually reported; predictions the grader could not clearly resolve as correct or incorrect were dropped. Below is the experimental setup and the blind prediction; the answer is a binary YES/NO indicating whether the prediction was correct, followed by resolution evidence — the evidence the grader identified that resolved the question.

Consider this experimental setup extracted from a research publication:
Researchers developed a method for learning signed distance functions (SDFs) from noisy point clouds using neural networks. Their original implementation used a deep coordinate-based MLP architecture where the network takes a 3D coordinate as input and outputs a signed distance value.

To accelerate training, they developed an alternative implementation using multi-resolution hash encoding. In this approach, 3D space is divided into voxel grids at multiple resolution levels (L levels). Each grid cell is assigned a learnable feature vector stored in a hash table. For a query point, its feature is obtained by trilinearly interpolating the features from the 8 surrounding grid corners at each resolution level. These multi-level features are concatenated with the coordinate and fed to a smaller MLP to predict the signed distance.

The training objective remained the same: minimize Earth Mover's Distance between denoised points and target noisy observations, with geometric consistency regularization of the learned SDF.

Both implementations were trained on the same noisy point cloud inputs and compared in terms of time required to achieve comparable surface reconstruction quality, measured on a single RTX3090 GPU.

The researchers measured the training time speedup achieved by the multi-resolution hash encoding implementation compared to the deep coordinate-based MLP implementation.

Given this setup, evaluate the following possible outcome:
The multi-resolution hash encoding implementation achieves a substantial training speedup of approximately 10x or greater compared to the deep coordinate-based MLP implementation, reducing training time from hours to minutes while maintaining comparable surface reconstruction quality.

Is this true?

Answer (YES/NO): NO